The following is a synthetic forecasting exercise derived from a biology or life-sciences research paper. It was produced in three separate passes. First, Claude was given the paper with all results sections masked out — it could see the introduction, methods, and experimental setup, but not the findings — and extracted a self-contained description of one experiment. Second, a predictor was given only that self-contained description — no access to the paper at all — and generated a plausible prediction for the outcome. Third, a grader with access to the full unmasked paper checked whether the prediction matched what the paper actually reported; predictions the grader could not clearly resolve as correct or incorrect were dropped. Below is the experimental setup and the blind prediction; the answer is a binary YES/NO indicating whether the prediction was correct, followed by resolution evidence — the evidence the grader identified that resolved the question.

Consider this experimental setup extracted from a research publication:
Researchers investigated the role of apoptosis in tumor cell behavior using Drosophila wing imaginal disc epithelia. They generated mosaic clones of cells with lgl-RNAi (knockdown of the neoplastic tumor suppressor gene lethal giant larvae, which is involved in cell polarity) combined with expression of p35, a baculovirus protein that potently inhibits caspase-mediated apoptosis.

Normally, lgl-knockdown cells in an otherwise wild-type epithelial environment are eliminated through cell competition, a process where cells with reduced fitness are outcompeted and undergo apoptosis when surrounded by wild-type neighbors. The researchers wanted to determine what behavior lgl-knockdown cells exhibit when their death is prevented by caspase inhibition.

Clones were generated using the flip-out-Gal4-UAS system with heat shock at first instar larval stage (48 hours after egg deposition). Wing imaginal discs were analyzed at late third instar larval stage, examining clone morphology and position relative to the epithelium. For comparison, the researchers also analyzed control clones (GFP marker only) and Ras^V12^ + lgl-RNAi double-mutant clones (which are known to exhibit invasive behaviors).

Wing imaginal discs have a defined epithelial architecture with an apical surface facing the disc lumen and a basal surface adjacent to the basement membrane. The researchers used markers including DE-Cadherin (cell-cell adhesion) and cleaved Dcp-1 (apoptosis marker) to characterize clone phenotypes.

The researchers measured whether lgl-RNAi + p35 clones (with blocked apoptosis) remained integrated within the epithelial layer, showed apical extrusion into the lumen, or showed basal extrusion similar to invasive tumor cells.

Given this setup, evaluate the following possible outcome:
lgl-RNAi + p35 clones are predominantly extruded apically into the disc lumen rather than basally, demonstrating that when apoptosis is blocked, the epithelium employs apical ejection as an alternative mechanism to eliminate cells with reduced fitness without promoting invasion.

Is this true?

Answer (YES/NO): NO